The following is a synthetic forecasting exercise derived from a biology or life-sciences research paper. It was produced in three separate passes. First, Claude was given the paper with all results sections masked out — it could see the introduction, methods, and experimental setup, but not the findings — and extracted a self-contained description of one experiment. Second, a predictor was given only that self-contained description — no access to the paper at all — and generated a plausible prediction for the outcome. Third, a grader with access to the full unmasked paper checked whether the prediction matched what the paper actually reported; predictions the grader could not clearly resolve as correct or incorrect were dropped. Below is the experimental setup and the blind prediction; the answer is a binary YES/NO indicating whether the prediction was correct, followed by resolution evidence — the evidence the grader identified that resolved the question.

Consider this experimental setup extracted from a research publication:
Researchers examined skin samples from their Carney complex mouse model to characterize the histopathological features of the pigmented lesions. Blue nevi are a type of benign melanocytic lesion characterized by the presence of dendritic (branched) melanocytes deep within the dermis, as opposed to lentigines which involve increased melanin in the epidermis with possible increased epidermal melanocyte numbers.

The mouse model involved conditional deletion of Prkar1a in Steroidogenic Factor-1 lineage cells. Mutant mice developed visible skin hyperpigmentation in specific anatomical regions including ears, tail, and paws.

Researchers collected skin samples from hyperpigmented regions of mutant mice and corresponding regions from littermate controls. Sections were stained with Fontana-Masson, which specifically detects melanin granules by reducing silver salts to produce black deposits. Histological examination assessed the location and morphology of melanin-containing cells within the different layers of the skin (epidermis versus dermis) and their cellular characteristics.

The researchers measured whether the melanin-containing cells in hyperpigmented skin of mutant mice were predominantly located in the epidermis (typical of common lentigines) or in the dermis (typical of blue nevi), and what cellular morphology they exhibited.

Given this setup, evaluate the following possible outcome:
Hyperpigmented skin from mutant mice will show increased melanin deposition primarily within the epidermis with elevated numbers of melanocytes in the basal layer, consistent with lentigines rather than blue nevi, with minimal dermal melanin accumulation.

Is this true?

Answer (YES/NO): NO